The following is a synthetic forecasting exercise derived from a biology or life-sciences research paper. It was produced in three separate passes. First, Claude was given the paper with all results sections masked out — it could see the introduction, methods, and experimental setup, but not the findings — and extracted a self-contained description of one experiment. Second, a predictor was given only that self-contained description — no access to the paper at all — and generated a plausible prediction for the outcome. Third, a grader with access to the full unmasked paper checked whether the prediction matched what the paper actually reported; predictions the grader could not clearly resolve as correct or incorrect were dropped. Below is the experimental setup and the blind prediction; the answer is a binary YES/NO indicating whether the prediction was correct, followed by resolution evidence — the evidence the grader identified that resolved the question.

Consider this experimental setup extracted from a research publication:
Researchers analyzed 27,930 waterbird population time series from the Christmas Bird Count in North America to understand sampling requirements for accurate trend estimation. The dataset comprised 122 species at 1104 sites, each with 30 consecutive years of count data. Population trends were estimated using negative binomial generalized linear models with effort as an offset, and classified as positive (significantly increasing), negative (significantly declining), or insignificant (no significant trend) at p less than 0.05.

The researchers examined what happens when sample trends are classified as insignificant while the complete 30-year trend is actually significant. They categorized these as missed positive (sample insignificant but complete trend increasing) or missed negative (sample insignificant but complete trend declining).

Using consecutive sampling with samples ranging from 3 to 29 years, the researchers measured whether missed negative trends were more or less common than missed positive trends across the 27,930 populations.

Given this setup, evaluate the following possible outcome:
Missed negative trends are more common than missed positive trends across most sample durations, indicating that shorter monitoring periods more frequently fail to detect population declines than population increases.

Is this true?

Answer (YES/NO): YES